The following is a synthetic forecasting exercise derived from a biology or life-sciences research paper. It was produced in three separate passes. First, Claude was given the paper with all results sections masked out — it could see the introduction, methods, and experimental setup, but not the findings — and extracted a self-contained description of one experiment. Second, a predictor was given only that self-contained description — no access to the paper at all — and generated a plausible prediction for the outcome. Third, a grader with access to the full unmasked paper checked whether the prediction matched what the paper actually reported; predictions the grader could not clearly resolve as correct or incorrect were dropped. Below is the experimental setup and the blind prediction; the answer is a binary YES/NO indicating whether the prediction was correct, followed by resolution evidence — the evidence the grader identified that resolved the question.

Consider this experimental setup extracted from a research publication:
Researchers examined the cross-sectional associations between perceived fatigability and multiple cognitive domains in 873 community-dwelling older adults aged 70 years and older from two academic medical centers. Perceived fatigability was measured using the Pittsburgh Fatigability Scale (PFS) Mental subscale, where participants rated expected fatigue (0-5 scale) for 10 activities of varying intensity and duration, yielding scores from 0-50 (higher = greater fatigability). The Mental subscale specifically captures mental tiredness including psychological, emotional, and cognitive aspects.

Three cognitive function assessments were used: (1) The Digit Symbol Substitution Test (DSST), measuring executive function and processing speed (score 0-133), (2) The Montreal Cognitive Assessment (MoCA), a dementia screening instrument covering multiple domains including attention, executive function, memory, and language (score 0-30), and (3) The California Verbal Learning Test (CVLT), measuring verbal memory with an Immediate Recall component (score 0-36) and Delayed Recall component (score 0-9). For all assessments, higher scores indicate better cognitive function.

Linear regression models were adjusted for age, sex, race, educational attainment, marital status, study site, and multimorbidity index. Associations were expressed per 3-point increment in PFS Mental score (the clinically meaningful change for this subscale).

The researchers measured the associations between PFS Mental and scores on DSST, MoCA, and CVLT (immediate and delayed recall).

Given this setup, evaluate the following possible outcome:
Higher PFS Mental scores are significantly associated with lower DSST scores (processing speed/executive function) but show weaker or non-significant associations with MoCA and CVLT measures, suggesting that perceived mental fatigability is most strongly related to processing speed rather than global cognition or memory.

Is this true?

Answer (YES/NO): YES